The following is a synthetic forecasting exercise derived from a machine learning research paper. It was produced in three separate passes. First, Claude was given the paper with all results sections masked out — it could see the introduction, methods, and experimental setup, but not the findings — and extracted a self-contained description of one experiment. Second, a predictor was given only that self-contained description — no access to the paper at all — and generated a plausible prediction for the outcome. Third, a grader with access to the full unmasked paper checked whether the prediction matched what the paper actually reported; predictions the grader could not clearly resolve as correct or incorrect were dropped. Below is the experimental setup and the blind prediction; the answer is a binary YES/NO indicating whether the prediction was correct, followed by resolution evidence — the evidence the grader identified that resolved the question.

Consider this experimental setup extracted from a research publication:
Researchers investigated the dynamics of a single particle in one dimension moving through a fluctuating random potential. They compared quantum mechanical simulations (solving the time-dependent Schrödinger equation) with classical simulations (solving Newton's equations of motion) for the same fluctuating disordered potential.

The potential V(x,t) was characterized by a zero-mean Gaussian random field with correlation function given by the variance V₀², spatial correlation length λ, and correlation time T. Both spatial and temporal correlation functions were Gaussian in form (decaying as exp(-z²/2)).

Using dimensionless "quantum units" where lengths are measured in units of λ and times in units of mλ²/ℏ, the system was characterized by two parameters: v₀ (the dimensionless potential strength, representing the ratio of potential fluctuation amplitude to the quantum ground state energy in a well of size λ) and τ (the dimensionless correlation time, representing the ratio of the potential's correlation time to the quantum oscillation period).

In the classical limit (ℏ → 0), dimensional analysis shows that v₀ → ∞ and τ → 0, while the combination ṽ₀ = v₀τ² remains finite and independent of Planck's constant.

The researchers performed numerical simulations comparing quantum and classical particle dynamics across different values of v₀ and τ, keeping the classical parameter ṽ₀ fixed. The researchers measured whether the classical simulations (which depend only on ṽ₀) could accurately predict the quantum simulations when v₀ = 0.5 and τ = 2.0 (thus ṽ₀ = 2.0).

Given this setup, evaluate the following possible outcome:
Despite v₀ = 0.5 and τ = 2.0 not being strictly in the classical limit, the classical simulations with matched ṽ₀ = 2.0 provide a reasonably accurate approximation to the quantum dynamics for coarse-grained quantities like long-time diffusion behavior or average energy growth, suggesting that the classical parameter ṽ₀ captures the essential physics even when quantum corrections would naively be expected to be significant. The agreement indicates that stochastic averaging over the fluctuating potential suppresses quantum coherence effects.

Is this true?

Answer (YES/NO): NO